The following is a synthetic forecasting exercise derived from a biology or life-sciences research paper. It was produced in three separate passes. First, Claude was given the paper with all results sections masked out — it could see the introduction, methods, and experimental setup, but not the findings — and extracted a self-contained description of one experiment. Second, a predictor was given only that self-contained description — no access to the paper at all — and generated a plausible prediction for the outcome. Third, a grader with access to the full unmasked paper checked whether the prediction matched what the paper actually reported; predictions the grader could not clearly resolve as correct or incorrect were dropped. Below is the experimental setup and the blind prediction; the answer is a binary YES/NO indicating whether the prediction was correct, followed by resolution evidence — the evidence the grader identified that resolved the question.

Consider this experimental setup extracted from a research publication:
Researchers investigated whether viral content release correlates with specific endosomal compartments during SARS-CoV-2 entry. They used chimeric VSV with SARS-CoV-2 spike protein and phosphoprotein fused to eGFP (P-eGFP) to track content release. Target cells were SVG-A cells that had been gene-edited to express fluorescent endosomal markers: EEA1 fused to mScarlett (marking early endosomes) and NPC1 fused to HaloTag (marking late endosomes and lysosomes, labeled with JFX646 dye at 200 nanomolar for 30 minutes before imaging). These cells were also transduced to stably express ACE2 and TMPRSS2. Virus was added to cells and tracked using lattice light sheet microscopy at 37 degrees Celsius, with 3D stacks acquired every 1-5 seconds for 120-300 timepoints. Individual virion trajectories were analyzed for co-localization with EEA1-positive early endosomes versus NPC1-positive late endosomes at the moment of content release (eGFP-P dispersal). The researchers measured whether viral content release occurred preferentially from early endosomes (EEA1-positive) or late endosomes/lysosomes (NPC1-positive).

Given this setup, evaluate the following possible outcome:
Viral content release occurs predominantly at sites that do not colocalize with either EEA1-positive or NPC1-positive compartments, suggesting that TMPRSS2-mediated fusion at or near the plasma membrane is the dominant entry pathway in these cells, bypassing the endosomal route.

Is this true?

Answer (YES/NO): NO